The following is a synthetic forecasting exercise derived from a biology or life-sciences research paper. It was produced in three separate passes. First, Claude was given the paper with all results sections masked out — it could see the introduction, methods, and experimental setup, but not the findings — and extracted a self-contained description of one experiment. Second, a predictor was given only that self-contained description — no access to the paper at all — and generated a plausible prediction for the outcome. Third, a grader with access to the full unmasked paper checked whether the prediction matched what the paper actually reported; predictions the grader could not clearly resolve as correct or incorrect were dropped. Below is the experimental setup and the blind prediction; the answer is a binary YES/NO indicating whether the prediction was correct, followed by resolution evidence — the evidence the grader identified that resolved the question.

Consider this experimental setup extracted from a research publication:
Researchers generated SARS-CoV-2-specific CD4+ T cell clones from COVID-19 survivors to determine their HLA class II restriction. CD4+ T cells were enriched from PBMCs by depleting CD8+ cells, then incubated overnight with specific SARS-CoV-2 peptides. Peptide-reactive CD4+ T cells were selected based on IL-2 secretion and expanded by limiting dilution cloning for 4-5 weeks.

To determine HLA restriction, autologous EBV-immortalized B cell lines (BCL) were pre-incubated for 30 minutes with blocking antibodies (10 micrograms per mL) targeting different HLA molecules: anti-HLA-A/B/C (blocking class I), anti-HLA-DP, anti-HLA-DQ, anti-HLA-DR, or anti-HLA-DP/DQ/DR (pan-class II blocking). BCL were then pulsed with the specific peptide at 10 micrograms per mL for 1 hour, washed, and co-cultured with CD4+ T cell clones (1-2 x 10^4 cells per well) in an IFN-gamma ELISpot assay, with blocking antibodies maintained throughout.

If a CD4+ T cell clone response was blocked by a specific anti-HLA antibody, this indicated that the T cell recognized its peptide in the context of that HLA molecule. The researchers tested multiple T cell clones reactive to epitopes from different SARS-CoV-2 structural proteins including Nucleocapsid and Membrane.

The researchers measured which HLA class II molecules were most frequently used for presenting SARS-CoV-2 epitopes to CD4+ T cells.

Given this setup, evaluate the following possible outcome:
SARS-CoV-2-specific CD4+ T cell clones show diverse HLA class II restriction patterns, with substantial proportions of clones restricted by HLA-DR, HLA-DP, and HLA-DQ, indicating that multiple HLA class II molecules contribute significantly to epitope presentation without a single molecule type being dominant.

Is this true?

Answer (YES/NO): NO